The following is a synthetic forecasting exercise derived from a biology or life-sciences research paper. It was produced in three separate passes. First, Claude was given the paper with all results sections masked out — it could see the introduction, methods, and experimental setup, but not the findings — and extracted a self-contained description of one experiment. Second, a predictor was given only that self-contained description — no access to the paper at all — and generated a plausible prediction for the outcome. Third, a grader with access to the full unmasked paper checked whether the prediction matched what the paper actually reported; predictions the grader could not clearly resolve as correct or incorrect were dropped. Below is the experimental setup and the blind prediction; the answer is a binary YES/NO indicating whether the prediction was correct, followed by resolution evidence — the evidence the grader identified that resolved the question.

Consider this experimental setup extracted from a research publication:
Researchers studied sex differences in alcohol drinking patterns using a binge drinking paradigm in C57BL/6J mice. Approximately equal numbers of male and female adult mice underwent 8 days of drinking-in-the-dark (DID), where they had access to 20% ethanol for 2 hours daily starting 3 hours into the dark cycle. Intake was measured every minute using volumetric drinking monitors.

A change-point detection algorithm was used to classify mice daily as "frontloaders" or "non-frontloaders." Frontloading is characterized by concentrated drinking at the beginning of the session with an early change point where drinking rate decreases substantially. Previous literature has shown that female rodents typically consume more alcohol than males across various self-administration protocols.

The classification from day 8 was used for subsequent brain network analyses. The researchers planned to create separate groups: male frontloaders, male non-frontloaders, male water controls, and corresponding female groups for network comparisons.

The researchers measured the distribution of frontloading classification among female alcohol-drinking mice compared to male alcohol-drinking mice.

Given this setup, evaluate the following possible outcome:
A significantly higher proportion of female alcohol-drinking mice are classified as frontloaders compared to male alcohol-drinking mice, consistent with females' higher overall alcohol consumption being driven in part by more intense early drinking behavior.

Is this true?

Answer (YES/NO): YES